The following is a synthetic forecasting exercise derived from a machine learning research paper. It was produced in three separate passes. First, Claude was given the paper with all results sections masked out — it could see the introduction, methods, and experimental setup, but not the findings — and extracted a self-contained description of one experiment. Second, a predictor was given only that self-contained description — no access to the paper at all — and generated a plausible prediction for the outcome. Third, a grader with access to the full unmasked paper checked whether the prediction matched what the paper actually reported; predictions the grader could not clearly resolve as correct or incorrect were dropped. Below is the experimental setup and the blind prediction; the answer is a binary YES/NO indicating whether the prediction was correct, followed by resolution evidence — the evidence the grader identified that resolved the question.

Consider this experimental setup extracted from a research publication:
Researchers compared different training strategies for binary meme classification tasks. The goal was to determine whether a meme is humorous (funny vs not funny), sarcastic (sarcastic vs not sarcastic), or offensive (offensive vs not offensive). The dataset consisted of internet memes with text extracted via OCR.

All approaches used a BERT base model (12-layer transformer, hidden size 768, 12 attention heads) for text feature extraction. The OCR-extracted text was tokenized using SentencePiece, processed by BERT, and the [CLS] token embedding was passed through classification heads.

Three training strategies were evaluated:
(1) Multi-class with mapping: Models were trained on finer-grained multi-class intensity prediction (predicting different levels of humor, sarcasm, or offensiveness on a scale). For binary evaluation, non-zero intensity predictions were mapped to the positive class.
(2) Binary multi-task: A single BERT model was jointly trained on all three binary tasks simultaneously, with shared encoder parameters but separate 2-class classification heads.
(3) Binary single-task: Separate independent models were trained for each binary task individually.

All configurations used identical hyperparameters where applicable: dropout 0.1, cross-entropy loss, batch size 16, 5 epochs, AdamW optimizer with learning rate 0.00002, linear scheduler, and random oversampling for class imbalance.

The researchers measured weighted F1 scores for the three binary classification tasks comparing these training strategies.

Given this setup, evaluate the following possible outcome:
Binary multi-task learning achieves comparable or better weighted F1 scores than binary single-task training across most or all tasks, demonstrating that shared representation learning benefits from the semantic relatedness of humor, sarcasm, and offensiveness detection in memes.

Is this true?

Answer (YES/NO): NO